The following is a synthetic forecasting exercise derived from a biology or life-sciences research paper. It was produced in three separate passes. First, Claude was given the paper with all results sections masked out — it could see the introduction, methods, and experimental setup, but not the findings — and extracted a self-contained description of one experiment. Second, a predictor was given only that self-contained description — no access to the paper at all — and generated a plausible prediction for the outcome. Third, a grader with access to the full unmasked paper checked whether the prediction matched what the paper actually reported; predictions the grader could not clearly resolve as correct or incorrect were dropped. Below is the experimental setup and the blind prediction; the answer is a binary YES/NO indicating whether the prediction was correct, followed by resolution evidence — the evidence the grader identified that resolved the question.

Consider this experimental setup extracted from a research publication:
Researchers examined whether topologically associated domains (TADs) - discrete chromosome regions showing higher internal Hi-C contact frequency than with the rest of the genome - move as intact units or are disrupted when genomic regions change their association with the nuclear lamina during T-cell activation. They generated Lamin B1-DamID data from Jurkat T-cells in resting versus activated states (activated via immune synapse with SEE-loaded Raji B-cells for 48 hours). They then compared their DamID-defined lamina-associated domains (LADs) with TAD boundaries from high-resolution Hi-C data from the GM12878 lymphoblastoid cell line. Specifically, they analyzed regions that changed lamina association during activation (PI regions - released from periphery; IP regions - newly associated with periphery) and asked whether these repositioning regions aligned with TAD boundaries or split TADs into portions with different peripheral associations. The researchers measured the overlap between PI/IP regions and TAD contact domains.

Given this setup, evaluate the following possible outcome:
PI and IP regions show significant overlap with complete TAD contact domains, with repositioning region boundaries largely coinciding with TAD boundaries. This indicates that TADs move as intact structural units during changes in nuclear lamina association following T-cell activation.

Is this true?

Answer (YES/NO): YES